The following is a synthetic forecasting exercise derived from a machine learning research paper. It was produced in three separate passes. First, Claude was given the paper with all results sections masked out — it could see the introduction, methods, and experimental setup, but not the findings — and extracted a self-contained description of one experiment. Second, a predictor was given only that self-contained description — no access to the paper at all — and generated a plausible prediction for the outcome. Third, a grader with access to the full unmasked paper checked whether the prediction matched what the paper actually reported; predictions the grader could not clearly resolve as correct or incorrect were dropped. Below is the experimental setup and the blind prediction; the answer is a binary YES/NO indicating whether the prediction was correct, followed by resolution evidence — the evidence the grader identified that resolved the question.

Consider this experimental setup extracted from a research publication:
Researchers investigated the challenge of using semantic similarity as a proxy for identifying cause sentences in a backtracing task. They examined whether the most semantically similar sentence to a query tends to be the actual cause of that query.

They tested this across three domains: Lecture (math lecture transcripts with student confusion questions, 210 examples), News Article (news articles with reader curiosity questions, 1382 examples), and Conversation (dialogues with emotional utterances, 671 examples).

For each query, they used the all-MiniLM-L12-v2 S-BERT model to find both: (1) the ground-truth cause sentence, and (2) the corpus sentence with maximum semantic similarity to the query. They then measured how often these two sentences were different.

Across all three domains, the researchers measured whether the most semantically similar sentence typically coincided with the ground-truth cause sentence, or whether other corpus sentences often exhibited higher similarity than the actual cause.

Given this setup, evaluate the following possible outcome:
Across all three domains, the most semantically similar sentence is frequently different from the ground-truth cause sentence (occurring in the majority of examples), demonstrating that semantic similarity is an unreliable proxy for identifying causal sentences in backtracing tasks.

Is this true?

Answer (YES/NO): NO